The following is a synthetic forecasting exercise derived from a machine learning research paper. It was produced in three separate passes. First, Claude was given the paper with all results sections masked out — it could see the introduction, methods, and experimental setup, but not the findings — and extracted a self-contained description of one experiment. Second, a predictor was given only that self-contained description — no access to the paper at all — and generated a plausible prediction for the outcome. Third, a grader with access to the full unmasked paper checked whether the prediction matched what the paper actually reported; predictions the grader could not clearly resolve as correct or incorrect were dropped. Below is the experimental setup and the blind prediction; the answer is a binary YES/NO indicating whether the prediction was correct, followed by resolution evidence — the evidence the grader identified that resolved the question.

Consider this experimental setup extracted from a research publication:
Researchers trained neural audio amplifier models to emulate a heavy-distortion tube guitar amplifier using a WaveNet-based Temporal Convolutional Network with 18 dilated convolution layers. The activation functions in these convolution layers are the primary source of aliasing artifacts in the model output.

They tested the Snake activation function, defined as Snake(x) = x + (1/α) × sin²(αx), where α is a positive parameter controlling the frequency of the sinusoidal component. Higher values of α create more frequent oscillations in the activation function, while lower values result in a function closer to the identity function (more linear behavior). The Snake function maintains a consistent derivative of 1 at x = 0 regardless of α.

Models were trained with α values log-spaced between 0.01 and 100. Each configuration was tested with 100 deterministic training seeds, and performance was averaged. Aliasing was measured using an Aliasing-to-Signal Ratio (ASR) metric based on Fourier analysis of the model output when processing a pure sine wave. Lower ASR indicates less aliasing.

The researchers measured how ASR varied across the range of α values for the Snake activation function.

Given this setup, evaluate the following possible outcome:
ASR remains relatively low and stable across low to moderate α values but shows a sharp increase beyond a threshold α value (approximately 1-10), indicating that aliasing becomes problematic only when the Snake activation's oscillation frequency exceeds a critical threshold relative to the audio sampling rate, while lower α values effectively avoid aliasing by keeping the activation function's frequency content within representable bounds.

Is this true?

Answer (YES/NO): NO